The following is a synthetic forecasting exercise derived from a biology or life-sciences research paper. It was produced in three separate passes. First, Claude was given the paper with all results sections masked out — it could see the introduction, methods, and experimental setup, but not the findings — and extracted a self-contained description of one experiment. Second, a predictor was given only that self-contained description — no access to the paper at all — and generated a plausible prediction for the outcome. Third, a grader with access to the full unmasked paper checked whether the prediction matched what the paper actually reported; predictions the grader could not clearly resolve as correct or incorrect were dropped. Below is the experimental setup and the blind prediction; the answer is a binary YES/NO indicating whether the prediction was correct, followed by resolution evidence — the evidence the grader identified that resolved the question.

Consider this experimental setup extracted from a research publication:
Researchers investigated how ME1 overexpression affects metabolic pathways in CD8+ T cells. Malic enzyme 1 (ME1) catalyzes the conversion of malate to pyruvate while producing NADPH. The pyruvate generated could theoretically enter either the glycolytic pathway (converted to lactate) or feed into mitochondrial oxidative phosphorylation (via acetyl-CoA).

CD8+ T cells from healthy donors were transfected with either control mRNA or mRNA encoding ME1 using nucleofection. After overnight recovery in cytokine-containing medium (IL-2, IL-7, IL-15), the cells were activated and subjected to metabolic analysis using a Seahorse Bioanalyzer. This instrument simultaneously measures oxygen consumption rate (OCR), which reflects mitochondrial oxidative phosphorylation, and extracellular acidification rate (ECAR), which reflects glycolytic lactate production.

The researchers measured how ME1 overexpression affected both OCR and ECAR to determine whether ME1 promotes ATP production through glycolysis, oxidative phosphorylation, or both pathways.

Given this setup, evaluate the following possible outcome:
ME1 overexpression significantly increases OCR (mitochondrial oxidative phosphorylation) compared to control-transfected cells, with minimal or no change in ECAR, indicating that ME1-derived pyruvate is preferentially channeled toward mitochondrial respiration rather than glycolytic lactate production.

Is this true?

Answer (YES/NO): YES